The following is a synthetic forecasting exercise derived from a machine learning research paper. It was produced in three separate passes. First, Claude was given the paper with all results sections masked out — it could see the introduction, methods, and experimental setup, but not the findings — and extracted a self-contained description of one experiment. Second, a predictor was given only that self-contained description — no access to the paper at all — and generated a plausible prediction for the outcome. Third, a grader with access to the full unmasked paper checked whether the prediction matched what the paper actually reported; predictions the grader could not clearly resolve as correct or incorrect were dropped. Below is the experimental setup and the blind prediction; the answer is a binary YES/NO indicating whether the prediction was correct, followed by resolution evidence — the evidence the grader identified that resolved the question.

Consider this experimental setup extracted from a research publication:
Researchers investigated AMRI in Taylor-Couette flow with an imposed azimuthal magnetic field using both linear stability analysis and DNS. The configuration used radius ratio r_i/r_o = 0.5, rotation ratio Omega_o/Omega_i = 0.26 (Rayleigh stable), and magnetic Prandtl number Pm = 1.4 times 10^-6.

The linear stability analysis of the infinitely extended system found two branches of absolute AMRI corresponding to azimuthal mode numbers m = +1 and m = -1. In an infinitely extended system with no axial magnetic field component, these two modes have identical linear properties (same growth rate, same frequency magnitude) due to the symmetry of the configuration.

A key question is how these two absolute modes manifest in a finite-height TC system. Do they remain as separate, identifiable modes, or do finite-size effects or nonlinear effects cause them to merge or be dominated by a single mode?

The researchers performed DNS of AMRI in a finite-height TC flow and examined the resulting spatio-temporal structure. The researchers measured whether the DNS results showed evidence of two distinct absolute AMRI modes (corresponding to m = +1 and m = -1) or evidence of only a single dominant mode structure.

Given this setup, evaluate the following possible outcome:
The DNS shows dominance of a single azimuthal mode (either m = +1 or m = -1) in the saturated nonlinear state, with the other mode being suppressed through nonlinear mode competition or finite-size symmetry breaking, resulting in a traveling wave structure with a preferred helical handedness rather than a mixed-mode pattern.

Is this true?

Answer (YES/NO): NO